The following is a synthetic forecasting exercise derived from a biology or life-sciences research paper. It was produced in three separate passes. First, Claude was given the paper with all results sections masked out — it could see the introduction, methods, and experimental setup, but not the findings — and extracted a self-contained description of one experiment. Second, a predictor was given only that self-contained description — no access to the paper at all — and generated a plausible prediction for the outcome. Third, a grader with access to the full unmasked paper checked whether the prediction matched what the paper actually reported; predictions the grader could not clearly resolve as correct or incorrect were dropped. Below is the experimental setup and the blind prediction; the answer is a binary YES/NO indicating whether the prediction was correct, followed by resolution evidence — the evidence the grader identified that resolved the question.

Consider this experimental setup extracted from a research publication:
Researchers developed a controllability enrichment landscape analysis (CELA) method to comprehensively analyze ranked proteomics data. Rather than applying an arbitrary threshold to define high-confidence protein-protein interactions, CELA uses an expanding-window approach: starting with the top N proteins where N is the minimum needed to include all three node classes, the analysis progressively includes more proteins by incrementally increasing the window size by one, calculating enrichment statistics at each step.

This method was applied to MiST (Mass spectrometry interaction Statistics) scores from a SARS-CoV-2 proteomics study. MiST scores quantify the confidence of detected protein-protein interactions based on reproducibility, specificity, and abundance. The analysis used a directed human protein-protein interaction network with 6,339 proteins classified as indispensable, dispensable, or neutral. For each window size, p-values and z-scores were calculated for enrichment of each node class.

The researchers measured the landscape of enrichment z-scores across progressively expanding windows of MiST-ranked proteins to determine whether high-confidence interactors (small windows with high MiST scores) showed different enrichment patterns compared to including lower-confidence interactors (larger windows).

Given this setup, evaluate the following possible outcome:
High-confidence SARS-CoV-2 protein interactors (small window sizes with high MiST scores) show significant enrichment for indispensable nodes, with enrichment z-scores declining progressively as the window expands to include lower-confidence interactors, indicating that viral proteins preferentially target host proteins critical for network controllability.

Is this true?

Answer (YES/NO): NO